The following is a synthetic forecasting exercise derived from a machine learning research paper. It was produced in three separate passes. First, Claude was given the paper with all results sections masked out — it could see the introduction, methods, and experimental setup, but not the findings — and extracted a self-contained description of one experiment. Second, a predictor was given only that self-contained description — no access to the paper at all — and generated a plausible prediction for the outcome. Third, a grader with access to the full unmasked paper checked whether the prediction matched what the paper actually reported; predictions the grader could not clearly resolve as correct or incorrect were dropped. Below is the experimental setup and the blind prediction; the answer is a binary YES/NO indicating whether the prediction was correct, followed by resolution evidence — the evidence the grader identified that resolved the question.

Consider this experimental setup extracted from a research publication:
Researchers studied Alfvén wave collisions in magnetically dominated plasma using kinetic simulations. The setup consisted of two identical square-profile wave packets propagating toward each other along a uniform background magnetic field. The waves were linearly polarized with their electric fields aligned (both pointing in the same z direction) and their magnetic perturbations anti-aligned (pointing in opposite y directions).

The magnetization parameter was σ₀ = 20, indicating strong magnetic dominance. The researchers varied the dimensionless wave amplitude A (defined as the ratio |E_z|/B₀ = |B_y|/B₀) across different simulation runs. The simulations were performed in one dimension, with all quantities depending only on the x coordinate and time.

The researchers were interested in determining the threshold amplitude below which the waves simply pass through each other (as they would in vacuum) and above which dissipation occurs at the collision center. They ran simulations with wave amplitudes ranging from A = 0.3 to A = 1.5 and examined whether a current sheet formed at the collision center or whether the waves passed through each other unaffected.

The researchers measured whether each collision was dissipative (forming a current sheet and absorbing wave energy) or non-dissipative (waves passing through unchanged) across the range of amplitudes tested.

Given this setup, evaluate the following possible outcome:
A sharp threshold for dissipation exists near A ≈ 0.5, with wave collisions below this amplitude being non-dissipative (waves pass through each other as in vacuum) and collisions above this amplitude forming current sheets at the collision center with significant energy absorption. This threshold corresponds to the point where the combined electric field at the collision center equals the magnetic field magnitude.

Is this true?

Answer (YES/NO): YES